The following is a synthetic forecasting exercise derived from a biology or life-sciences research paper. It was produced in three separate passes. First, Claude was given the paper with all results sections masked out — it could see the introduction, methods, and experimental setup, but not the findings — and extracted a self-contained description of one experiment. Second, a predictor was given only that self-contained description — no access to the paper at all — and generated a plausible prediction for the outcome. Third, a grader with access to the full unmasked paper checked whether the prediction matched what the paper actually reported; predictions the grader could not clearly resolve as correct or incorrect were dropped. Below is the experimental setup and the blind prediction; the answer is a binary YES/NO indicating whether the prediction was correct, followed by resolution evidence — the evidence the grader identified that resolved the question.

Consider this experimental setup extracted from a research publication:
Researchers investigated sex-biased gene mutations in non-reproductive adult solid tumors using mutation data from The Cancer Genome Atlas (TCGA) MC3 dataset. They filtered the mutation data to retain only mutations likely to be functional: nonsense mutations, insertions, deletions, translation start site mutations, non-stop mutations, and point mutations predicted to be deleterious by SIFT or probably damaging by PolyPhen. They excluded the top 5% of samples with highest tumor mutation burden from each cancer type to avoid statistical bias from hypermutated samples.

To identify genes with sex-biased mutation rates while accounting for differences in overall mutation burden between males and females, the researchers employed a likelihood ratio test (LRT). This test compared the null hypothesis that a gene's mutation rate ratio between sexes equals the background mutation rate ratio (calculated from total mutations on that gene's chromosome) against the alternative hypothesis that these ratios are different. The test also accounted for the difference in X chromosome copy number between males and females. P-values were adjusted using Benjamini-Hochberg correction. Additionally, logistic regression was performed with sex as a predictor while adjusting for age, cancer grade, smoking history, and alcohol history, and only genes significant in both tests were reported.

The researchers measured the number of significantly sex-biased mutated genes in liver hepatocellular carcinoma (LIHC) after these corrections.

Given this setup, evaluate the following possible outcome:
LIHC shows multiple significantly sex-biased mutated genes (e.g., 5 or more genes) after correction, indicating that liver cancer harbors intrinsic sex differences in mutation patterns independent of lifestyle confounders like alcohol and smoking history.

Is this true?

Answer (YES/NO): NO